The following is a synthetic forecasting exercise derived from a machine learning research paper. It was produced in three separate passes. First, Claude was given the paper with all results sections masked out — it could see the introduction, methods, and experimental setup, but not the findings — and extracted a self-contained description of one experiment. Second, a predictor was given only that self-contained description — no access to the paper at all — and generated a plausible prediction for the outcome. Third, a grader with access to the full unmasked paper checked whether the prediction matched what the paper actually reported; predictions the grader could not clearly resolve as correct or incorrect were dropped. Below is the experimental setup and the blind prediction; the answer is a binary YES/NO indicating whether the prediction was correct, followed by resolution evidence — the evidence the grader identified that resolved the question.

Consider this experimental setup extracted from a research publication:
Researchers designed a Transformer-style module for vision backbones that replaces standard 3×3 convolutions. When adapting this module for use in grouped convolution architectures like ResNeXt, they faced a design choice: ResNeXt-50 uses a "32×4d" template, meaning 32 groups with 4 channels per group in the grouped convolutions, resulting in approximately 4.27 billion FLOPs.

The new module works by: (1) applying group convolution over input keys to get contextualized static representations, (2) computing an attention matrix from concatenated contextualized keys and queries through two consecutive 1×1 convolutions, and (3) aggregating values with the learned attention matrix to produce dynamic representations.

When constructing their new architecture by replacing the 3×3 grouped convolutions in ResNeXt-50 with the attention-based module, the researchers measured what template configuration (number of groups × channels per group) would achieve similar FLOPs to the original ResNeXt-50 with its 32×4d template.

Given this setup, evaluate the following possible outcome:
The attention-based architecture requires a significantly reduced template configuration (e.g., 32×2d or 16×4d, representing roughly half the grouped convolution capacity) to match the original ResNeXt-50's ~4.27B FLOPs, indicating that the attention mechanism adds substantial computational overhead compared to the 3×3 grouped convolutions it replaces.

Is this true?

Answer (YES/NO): NO